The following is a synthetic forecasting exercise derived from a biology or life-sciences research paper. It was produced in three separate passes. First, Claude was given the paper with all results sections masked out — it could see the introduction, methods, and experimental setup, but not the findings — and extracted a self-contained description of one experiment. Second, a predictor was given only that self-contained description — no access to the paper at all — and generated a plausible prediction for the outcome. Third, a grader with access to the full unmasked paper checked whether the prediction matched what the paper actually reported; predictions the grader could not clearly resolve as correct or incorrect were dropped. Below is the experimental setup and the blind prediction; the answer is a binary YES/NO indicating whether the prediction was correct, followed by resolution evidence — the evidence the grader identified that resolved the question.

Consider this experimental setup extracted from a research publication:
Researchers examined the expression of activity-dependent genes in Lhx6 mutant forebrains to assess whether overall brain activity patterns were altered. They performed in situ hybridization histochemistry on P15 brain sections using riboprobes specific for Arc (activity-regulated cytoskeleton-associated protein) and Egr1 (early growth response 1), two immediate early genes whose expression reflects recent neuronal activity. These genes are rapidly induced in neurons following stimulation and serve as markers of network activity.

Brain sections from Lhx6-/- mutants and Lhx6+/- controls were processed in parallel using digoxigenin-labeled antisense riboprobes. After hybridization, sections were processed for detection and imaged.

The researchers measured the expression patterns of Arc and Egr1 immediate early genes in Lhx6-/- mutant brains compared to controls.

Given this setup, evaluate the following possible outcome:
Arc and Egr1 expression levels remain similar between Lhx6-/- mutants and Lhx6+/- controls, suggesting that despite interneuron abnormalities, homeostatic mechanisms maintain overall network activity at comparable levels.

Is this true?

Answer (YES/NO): NO